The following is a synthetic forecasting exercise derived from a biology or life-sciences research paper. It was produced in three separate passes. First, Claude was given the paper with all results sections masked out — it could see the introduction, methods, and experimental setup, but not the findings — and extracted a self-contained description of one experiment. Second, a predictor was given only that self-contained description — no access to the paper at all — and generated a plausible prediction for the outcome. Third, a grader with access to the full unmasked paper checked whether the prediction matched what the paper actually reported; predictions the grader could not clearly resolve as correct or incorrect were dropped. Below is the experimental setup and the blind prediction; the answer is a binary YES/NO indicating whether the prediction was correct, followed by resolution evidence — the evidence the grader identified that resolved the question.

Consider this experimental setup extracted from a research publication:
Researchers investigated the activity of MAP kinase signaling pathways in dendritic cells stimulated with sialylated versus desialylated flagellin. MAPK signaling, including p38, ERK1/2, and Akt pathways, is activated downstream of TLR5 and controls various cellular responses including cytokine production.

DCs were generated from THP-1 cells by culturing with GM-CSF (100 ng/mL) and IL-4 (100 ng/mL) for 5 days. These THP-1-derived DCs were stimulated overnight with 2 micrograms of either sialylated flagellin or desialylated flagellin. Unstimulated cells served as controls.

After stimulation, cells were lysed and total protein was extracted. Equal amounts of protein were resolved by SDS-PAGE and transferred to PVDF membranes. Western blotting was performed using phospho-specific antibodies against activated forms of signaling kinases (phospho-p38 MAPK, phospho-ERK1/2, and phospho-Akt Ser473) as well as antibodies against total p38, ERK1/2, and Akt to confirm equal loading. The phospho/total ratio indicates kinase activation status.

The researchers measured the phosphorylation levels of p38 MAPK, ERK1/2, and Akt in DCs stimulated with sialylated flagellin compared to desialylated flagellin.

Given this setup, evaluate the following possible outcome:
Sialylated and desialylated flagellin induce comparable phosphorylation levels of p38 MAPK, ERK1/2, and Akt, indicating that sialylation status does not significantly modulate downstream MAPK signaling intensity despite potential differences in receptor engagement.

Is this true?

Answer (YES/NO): NO